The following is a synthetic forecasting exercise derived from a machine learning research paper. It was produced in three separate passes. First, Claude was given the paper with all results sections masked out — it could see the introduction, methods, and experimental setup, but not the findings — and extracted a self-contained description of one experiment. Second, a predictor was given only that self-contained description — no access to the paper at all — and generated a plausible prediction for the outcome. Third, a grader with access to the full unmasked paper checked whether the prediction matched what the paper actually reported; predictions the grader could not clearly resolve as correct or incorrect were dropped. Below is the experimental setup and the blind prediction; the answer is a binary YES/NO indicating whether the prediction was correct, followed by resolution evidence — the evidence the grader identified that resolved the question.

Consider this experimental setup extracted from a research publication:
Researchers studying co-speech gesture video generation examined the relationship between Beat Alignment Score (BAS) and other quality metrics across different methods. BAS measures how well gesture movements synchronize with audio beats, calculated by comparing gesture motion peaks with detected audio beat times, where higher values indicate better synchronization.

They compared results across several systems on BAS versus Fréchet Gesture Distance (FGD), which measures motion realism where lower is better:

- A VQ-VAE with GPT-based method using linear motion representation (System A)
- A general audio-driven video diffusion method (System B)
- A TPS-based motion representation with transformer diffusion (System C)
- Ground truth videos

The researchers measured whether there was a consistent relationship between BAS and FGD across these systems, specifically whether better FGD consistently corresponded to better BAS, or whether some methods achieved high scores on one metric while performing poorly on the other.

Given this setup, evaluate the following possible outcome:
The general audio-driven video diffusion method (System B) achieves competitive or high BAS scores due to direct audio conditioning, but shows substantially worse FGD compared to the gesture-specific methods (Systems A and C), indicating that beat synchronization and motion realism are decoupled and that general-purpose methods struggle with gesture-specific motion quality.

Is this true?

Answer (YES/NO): NO